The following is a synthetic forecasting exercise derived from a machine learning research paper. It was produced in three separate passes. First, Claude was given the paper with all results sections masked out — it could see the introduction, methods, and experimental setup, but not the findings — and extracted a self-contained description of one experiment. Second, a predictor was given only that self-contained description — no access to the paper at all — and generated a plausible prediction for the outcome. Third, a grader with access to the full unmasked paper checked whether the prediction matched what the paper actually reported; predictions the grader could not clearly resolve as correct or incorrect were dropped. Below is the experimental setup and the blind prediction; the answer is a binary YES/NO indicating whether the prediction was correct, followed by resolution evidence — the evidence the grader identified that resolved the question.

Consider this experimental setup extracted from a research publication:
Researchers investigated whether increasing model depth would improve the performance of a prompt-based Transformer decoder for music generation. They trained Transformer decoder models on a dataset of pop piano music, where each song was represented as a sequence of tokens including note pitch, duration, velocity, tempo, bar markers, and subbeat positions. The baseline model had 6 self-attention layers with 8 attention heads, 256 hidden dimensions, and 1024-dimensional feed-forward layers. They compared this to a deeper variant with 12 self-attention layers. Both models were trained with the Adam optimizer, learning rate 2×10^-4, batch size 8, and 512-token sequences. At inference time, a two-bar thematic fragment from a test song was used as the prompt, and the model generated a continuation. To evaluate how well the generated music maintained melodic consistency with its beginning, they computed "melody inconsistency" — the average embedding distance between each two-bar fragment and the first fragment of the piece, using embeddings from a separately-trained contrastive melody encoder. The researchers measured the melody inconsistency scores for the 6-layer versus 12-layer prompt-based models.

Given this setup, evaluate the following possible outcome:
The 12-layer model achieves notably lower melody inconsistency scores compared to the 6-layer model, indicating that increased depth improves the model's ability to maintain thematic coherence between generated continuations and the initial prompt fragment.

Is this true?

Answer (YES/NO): NO